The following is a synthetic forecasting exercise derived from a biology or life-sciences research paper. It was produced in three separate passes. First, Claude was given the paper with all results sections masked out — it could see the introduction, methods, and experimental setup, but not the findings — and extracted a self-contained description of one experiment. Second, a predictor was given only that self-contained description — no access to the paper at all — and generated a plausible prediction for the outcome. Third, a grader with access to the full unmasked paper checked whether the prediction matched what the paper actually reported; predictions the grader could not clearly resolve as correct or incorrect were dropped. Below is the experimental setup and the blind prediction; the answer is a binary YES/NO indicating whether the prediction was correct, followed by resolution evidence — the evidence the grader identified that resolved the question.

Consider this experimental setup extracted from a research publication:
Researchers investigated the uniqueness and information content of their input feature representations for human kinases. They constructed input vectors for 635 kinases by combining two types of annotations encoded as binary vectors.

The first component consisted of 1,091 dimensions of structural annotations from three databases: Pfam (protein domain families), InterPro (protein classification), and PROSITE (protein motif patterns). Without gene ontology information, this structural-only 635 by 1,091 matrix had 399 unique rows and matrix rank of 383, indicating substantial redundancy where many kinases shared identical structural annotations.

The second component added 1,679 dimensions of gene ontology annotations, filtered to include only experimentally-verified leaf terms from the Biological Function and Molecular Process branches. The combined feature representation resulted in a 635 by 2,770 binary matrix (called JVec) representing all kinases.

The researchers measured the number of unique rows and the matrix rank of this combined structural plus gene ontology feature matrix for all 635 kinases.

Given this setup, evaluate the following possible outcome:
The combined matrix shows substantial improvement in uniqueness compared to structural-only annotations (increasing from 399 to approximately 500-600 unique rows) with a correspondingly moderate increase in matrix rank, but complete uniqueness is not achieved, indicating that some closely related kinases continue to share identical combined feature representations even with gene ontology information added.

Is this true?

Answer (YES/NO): NO